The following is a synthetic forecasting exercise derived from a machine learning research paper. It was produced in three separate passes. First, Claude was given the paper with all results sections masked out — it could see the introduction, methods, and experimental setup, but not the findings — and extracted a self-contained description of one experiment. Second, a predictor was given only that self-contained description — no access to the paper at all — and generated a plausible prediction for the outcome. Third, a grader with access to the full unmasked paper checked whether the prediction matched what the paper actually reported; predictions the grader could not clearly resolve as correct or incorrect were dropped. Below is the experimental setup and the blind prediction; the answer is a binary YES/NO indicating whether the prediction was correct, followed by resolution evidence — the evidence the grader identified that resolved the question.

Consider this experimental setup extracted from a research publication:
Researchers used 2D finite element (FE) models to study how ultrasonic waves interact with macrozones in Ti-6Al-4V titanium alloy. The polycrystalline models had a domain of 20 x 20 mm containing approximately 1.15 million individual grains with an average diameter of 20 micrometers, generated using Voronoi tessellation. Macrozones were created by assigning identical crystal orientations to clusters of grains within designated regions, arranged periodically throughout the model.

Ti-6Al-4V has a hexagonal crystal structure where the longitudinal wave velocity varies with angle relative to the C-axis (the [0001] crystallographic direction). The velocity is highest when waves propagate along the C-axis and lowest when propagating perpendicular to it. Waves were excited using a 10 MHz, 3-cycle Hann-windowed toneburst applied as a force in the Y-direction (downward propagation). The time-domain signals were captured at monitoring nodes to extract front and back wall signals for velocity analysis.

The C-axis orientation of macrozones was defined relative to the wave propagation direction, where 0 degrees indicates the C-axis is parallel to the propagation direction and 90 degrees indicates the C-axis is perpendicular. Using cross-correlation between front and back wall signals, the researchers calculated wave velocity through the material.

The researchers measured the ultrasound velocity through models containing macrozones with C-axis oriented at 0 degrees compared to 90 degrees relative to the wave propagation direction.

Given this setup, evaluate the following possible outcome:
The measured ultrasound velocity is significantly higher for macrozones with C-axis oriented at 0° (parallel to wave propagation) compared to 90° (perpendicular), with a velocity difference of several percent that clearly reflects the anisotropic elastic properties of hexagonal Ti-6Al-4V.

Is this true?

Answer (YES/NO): NO